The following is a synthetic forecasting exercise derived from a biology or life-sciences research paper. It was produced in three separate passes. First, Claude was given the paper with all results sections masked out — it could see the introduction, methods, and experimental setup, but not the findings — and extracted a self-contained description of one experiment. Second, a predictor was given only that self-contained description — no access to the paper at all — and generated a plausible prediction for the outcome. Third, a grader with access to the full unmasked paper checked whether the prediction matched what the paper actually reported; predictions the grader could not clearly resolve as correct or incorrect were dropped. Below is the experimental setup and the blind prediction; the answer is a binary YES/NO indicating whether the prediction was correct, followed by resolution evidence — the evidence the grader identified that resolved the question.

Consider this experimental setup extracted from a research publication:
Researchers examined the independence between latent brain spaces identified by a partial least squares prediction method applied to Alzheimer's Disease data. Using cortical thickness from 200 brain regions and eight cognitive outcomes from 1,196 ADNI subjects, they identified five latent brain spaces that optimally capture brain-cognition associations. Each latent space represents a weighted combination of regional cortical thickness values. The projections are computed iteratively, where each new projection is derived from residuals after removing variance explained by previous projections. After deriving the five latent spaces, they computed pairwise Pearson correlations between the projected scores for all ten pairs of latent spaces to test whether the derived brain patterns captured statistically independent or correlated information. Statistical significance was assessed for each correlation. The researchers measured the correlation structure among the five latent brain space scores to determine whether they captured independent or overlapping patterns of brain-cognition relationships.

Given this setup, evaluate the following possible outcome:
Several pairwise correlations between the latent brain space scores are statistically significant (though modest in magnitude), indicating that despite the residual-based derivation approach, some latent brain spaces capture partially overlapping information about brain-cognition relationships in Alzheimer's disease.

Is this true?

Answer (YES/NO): NO